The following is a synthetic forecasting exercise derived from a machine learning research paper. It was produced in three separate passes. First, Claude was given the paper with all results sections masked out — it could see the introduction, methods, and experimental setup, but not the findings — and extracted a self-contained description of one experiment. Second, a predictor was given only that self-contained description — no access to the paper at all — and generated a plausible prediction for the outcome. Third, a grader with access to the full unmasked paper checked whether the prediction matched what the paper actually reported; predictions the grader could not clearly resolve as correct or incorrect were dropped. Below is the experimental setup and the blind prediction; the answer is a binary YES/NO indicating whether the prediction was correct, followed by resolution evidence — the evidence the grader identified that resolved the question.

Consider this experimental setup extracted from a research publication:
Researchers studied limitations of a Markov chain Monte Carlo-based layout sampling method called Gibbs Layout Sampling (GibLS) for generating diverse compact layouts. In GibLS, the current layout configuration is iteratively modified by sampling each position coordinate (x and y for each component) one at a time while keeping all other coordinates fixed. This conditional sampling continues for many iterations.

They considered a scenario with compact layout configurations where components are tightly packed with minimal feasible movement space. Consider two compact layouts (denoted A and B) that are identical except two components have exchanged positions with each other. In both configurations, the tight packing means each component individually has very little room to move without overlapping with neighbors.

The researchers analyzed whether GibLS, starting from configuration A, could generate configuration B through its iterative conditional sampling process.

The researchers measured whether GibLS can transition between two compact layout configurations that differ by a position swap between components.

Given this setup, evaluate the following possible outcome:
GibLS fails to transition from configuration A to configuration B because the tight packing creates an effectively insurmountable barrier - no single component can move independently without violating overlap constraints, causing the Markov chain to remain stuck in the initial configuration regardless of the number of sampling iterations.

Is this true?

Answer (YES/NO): NO